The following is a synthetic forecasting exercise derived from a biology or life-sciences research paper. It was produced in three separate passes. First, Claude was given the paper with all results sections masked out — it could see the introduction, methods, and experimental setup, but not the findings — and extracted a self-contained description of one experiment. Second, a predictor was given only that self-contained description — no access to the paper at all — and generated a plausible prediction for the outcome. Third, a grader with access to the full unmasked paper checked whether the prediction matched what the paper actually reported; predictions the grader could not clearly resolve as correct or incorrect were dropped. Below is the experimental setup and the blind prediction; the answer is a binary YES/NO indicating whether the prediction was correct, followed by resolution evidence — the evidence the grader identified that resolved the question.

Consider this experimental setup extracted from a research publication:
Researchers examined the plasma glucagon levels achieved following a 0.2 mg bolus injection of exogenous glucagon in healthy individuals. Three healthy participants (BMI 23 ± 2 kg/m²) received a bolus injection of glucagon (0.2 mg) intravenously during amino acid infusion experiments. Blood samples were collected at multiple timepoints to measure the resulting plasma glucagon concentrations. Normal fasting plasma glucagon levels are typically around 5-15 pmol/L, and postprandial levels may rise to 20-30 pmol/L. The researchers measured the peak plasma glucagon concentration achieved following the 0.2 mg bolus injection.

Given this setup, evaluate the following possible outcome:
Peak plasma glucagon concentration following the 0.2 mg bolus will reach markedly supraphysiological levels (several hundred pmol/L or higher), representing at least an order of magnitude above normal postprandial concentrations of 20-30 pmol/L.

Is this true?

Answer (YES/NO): YES